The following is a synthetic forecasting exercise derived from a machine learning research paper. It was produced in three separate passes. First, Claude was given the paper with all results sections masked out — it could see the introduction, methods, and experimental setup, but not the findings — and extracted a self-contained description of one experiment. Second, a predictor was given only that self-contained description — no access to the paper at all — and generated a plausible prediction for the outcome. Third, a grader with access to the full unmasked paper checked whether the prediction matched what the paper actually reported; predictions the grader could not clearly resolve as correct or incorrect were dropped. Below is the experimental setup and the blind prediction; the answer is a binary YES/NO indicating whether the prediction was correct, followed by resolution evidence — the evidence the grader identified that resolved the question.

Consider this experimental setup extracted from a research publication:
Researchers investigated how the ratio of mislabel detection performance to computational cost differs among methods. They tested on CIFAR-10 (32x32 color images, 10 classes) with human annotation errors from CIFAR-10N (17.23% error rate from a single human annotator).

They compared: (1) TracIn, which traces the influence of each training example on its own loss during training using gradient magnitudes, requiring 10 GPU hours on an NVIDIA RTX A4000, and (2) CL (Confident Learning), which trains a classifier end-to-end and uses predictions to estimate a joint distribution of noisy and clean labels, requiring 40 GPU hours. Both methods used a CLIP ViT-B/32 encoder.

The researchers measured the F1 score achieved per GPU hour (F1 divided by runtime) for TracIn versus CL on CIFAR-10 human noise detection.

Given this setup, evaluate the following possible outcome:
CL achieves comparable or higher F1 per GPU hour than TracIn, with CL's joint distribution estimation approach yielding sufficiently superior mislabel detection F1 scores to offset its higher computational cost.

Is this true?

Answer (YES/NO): NO